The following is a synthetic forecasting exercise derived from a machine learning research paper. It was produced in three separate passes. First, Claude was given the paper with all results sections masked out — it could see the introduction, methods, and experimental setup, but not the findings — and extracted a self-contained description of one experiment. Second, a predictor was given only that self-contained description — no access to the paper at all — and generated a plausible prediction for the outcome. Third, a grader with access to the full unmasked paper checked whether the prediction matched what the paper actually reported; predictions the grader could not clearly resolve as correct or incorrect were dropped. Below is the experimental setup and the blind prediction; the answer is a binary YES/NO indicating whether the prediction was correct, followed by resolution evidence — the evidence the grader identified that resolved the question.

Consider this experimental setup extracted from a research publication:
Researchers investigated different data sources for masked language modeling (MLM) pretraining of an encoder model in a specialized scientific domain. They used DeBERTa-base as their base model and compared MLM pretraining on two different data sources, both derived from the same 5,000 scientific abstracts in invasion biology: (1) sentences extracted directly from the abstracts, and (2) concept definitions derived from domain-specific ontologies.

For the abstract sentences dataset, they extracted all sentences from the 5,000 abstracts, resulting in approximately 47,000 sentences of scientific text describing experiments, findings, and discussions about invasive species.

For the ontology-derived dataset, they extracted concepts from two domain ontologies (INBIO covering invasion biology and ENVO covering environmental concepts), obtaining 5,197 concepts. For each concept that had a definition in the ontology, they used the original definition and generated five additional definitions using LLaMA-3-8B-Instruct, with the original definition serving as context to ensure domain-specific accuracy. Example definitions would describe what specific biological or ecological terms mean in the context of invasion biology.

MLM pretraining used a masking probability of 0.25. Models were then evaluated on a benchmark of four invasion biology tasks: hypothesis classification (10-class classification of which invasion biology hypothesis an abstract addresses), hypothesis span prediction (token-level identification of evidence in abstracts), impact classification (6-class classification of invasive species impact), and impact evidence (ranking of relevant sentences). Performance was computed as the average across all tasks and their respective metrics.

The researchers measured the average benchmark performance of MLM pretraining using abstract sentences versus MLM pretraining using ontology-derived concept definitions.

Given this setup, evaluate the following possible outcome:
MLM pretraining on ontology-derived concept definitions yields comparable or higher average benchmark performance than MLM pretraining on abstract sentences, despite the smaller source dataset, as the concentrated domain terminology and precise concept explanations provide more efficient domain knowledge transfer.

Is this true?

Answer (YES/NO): NO